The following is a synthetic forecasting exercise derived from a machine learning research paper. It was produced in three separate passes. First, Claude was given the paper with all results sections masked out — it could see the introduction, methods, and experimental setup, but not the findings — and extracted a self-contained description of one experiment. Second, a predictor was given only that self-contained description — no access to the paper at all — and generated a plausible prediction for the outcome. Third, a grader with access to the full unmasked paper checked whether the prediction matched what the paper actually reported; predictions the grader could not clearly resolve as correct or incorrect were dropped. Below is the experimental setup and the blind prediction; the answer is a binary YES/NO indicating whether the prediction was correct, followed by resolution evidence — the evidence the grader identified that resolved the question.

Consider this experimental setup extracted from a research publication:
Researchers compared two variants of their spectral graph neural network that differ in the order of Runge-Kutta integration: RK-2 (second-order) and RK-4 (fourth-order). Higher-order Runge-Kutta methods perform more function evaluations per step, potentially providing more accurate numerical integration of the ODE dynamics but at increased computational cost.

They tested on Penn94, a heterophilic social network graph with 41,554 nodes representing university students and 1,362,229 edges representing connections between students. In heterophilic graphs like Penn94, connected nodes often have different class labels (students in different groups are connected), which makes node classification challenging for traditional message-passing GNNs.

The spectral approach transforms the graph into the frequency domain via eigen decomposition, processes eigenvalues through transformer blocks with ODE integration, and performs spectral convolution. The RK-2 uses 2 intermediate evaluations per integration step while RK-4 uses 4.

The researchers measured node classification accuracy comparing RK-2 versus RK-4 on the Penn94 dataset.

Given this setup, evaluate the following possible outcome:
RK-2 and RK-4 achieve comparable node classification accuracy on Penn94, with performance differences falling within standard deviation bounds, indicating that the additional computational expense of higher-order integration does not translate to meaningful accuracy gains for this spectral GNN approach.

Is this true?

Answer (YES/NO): YES